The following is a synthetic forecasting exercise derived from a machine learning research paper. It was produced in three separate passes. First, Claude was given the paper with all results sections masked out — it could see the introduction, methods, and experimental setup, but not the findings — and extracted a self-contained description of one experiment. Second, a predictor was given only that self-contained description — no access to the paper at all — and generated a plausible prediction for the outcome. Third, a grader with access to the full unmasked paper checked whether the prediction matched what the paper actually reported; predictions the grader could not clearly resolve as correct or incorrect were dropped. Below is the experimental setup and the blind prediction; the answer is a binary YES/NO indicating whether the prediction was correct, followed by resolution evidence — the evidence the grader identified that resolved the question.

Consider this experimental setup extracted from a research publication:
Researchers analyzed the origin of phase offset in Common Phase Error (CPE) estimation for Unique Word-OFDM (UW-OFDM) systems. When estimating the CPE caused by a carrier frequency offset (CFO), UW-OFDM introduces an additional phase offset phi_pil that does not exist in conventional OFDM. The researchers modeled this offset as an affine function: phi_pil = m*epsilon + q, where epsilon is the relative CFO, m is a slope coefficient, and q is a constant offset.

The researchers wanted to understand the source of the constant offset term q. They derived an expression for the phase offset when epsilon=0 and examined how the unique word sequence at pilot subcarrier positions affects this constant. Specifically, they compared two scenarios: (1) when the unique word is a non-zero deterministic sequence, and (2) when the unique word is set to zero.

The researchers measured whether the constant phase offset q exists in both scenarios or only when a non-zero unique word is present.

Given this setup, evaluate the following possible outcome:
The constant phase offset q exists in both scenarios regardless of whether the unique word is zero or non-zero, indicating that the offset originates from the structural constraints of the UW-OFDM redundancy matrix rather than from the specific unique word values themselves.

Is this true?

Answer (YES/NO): NO